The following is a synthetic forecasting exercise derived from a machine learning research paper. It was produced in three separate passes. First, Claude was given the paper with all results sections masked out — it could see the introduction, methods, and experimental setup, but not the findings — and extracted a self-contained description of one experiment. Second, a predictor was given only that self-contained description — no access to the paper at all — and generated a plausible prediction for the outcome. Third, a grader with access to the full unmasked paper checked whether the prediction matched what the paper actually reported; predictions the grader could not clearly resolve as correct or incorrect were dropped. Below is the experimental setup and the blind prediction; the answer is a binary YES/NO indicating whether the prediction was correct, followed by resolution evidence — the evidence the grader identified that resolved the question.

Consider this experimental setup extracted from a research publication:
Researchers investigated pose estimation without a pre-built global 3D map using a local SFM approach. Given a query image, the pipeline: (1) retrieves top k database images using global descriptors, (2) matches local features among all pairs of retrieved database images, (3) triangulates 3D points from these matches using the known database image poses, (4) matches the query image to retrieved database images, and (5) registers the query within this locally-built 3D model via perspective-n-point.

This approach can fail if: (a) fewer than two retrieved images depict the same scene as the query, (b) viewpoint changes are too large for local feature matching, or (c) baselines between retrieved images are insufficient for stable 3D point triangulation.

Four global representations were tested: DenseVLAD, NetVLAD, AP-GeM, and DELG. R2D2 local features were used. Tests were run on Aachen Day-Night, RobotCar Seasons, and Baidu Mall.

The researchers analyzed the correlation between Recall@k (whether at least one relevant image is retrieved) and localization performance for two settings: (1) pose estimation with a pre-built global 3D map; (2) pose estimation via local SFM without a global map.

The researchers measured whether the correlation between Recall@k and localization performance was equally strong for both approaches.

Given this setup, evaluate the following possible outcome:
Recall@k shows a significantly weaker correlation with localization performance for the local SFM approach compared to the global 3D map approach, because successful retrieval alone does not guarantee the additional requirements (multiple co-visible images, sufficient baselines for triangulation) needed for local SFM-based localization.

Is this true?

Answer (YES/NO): YES